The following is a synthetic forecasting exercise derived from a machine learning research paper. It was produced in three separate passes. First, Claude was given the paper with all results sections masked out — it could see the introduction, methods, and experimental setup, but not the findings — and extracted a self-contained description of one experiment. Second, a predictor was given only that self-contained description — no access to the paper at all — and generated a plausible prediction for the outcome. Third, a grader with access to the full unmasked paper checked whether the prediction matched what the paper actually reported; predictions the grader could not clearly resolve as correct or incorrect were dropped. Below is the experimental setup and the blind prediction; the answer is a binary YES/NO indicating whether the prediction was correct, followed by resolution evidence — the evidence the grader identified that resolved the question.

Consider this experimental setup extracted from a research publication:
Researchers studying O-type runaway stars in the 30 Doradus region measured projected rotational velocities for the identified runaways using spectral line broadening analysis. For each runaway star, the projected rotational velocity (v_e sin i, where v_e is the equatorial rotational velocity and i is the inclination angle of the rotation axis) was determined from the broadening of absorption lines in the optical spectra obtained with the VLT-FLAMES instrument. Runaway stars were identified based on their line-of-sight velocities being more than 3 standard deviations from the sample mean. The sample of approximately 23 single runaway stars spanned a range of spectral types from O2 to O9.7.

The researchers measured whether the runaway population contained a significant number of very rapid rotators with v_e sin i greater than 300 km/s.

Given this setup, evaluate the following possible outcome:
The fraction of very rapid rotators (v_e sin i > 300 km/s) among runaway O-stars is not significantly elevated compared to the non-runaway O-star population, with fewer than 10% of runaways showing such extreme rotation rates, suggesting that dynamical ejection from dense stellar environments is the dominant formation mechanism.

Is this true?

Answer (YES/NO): NO